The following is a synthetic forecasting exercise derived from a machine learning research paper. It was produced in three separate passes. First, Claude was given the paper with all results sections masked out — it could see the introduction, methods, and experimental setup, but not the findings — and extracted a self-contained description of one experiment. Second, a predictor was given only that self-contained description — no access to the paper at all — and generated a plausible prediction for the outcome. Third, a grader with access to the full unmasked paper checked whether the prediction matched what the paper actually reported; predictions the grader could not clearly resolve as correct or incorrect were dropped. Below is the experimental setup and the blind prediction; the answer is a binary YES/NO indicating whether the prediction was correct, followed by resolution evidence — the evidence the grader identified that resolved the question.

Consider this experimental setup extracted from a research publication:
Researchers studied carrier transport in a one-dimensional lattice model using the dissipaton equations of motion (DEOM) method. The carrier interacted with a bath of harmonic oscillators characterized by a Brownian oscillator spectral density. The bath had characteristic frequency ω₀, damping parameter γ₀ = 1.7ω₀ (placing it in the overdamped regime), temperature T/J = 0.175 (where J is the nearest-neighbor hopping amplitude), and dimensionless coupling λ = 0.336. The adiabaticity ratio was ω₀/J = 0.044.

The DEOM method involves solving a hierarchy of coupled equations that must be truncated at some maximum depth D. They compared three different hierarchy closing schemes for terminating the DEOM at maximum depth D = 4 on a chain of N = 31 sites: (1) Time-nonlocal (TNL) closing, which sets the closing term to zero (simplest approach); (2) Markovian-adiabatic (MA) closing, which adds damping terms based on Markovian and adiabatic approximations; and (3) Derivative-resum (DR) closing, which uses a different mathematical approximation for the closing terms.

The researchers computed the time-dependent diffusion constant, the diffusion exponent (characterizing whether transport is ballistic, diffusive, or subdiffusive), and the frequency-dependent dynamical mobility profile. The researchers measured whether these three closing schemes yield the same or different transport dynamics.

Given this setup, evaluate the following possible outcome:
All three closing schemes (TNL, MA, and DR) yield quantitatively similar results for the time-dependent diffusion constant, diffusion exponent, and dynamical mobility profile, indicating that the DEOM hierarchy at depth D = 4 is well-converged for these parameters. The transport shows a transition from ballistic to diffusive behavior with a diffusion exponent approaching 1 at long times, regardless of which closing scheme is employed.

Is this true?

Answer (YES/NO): NO